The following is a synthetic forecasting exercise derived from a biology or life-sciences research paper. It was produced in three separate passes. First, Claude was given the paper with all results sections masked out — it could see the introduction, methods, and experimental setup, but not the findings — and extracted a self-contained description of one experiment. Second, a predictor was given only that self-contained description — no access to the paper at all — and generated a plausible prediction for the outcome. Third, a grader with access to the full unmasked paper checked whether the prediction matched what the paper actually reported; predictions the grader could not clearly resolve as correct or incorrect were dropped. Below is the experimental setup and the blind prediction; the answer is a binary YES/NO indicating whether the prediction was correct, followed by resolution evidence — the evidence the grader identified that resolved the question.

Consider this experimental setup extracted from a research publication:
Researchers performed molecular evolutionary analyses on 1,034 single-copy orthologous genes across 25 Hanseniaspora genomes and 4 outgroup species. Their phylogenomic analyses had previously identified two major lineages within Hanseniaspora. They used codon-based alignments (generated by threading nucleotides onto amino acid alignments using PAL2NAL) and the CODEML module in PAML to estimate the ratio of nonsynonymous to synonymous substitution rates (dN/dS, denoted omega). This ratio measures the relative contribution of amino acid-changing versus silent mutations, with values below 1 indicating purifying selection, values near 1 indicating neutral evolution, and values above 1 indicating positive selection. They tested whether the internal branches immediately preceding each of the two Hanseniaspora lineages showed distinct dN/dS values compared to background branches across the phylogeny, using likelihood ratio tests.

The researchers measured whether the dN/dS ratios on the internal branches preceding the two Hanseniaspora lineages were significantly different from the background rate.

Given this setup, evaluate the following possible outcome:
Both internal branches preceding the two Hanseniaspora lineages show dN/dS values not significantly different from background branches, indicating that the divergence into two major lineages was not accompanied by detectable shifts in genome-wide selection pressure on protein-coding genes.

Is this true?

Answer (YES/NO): NO